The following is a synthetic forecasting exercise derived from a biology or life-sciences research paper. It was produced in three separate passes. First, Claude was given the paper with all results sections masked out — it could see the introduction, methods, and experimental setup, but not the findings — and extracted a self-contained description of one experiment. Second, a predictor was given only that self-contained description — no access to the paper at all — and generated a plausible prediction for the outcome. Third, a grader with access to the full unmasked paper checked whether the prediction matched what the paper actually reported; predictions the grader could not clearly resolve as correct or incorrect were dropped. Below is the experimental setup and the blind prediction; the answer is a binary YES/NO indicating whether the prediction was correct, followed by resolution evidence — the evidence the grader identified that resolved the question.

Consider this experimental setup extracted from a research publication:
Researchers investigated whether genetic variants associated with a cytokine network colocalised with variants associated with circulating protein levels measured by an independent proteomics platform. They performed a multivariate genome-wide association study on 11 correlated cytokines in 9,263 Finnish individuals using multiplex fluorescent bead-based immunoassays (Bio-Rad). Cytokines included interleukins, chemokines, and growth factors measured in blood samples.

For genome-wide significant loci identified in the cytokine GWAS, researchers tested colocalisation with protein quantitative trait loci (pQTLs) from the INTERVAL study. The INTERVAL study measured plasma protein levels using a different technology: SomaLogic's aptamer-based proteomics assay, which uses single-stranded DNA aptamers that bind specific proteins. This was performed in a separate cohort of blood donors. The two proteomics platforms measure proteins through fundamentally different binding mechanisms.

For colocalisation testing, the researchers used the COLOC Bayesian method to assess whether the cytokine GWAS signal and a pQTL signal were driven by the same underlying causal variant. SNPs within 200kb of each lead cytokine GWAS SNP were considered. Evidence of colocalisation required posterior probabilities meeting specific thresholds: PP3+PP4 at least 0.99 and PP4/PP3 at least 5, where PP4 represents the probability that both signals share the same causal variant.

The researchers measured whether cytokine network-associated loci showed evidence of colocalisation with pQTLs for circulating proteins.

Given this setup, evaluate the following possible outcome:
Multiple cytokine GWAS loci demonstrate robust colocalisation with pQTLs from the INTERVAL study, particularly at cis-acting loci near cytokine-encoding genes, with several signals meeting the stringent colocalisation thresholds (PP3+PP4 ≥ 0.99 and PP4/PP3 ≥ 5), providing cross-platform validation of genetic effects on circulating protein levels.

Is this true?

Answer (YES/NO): YES